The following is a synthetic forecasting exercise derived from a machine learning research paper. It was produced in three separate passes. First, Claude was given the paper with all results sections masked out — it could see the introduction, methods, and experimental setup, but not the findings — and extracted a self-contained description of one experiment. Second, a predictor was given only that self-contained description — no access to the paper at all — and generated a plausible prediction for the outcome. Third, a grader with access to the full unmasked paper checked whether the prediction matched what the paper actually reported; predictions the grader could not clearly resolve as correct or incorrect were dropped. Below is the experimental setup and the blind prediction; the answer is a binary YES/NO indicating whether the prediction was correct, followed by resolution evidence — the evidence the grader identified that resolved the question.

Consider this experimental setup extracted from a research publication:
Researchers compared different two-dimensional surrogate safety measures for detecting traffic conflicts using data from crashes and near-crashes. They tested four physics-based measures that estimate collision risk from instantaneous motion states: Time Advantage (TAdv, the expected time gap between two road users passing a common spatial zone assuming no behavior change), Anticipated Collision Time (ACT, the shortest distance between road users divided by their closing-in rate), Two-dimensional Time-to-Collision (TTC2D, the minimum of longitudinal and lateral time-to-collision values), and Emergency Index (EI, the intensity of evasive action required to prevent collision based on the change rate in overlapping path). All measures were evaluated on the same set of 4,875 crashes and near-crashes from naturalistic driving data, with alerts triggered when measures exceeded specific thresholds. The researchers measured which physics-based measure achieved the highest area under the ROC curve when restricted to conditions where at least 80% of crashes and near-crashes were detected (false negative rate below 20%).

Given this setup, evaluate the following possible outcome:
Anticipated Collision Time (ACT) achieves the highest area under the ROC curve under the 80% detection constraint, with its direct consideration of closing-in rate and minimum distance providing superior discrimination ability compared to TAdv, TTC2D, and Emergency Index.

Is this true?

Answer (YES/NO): YES